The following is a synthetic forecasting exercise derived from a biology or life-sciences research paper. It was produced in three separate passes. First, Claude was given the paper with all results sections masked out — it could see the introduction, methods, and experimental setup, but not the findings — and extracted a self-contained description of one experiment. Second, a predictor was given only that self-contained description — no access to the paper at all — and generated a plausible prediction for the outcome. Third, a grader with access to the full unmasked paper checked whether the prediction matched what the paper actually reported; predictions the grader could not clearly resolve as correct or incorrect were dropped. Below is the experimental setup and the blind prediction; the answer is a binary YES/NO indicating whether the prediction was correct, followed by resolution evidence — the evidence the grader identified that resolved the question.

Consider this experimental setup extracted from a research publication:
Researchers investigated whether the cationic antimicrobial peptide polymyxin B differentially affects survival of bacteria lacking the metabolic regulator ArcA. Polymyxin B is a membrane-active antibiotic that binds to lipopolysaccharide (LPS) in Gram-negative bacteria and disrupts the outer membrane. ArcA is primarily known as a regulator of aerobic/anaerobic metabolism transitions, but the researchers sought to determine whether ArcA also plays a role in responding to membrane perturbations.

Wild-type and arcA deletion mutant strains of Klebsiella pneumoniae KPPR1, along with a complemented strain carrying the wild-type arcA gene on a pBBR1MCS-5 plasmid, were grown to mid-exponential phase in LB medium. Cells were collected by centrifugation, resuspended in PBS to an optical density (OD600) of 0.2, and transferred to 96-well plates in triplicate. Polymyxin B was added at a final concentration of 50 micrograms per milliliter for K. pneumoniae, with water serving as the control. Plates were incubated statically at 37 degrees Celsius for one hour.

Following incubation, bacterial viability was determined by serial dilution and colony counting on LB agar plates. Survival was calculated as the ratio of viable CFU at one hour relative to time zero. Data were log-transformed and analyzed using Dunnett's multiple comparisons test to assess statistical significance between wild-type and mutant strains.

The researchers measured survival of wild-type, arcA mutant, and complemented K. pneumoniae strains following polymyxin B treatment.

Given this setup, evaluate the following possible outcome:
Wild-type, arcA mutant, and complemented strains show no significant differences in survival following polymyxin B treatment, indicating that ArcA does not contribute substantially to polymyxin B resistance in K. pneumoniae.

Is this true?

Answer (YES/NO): NO